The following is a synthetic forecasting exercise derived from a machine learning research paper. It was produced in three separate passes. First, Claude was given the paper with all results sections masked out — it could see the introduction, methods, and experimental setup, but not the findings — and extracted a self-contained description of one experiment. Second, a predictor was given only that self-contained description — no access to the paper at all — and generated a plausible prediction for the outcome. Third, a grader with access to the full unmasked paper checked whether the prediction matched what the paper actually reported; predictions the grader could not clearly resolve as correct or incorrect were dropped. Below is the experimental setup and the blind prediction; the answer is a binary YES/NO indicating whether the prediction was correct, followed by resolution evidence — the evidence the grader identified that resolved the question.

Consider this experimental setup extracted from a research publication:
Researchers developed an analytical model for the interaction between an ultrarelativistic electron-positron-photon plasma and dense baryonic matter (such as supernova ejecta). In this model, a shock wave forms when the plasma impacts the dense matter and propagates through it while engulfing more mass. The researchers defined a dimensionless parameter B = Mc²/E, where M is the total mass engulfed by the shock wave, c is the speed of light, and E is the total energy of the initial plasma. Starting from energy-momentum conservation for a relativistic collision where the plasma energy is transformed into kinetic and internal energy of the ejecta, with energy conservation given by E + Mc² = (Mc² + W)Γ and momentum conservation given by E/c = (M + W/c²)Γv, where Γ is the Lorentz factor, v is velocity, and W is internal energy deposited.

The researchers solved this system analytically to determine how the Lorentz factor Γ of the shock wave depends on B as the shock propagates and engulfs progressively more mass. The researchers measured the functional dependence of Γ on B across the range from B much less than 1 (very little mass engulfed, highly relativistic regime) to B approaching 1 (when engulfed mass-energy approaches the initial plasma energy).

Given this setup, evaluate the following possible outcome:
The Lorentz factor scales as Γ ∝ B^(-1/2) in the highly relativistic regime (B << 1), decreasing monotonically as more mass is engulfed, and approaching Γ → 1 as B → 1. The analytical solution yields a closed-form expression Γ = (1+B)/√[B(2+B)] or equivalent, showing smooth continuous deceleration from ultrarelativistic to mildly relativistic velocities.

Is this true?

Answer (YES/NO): YES